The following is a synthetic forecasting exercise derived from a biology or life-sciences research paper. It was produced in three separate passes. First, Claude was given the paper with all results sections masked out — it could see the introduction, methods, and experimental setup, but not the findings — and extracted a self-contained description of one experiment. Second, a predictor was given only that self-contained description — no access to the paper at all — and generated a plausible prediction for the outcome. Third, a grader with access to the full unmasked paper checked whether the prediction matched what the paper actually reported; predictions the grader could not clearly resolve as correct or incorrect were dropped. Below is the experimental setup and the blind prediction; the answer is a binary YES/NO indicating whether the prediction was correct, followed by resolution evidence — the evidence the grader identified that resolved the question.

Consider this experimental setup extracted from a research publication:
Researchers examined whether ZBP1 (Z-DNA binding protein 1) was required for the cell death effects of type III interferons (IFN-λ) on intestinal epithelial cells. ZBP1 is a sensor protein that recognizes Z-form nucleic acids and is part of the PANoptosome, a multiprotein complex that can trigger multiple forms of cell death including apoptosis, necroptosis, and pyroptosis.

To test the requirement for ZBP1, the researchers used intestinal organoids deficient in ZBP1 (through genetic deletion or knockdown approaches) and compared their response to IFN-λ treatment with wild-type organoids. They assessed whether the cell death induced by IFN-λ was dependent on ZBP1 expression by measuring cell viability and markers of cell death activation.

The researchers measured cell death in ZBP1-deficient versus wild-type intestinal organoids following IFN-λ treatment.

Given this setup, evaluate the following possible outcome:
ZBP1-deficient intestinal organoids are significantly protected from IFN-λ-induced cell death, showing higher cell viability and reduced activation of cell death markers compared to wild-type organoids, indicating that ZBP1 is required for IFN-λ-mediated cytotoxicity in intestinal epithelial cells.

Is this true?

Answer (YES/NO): YES